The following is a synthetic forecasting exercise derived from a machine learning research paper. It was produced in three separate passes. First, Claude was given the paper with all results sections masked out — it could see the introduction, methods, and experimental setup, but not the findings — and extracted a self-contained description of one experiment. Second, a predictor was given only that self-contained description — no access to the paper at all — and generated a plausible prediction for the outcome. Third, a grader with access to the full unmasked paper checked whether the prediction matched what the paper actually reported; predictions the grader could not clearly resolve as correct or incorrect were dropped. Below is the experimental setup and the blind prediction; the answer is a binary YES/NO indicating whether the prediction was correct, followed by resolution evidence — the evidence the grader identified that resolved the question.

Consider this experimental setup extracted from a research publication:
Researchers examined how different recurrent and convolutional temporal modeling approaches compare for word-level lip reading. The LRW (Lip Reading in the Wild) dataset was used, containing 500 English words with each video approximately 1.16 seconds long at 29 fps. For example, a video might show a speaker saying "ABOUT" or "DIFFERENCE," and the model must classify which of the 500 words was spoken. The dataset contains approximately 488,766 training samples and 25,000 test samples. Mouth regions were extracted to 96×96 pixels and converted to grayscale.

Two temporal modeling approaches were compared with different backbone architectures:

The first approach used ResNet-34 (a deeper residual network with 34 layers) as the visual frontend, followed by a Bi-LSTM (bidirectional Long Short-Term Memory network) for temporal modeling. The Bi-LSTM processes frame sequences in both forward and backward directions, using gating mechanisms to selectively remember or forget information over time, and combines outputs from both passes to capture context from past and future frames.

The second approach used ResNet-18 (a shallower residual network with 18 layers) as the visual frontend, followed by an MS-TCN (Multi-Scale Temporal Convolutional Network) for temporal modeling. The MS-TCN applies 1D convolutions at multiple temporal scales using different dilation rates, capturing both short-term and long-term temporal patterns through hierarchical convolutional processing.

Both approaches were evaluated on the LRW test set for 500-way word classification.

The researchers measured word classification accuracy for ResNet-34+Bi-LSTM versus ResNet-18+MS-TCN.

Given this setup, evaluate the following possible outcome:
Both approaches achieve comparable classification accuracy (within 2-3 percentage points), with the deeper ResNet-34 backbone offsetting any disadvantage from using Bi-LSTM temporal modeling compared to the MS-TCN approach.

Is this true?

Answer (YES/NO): NO